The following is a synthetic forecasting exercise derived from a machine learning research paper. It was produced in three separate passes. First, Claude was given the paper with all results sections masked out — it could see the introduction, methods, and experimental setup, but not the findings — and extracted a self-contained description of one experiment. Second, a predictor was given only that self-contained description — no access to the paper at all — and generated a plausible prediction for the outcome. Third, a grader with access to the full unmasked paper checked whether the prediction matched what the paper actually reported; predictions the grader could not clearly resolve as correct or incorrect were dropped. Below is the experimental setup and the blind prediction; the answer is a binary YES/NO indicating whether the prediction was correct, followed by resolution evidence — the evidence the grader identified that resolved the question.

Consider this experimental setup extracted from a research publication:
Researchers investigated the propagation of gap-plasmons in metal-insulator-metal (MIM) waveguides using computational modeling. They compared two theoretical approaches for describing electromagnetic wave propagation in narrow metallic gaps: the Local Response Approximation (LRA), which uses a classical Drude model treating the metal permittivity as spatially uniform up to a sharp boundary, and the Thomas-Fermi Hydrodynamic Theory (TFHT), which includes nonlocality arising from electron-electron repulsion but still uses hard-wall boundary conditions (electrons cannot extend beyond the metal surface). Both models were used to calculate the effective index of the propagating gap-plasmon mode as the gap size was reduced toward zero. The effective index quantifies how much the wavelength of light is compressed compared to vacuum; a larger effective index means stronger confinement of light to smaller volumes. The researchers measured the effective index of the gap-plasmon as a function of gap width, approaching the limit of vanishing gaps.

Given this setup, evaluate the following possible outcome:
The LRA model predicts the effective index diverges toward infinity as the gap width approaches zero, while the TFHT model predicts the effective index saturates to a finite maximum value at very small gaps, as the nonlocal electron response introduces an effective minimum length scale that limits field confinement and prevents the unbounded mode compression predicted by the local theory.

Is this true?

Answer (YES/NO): NO